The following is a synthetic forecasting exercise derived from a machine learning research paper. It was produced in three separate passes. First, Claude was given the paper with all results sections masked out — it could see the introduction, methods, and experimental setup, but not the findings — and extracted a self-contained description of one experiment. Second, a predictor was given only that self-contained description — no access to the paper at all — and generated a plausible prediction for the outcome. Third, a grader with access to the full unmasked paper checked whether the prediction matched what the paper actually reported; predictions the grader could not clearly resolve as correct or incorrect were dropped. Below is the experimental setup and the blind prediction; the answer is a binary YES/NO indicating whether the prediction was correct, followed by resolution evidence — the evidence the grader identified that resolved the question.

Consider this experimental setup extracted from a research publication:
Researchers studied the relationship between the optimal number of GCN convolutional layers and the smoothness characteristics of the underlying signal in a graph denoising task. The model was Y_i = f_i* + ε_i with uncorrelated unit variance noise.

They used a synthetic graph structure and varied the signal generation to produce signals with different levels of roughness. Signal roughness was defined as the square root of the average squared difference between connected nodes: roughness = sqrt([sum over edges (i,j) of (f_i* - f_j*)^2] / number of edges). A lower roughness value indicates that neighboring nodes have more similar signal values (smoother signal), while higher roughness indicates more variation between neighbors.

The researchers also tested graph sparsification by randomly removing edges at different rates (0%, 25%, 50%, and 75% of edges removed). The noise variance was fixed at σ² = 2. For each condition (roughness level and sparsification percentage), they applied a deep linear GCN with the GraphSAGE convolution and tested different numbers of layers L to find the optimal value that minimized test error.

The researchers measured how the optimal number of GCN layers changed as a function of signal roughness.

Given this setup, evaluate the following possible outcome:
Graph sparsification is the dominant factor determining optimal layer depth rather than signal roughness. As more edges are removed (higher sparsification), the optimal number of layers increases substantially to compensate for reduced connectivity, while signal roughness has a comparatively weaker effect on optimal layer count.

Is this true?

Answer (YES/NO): NO